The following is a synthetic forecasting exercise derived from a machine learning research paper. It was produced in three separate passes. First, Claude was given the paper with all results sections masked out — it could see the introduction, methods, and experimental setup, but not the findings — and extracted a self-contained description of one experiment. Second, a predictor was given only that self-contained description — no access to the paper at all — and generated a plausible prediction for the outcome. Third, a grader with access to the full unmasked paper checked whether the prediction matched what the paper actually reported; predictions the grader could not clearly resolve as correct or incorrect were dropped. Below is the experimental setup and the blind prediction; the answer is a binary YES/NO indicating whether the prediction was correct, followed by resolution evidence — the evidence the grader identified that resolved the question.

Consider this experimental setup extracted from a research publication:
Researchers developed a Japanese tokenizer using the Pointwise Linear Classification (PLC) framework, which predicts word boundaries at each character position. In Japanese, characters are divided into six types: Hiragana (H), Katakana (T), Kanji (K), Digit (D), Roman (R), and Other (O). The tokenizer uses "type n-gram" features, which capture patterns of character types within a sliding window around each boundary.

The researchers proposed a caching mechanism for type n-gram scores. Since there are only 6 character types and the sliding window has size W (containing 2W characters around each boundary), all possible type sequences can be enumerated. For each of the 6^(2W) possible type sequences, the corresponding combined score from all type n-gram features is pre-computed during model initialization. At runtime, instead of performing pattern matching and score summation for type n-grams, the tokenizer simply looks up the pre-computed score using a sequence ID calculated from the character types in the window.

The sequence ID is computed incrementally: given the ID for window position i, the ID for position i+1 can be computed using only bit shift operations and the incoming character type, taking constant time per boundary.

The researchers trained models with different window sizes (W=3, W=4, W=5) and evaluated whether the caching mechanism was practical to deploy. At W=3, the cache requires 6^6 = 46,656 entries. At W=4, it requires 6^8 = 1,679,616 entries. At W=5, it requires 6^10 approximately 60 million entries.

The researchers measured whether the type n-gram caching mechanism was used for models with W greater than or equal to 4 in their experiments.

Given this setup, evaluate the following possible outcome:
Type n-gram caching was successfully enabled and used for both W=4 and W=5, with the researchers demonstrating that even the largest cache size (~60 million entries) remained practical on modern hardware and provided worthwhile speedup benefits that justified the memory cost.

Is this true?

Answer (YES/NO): NO